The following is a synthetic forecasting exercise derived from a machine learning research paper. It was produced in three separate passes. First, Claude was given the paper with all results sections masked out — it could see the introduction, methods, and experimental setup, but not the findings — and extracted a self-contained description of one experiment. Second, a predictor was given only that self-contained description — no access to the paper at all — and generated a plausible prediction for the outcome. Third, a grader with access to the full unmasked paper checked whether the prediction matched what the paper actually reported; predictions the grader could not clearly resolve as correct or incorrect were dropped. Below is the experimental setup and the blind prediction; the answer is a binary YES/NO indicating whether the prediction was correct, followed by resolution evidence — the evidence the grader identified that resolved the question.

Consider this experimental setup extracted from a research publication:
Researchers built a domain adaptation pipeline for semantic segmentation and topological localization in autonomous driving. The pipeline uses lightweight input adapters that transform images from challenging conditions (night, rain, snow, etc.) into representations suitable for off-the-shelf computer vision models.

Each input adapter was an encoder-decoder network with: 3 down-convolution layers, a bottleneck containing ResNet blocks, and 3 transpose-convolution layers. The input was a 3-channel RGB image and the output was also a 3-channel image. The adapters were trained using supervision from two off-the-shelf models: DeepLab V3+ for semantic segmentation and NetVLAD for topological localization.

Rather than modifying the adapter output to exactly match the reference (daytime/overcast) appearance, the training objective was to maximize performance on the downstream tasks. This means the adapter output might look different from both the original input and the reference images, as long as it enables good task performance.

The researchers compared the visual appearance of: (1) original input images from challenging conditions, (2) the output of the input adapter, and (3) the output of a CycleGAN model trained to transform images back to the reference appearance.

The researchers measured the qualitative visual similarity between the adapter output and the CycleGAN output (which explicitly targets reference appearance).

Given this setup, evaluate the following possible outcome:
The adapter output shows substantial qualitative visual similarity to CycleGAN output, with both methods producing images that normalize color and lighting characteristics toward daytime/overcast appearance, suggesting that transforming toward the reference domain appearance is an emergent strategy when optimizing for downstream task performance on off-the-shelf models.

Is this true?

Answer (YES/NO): NO